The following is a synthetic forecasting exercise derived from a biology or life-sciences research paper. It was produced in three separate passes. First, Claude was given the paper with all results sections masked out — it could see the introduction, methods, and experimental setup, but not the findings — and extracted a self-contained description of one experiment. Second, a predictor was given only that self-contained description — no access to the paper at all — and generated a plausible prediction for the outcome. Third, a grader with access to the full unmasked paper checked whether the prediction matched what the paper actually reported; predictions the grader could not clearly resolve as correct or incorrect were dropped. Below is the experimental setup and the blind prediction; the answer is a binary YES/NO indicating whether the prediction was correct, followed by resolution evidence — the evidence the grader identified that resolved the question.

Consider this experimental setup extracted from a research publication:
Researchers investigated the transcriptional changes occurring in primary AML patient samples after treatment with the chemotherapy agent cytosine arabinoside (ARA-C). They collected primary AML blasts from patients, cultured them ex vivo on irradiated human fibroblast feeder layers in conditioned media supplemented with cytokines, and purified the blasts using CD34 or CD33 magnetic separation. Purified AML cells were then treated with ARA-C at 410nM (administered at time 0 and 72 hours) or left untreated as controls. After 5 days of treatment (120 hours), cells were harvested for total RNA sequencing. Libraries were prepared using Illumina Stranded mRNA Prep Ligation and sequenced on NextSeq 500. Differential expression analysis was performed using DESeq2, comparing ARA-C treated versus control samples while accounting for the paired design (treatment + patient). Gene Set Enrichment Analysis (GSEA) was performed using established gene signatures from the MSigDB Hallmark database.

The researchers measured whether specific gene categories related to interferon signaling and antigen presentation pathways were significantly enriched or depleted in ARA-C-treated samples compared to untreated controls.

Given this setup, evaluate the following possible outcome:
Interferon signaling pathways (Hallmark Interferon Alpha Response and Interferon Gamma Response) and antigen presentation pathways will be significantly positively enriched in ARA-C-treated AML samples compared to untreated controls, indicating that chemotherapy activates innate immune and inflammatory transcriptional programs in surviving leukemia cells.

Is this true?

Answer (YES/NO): YES